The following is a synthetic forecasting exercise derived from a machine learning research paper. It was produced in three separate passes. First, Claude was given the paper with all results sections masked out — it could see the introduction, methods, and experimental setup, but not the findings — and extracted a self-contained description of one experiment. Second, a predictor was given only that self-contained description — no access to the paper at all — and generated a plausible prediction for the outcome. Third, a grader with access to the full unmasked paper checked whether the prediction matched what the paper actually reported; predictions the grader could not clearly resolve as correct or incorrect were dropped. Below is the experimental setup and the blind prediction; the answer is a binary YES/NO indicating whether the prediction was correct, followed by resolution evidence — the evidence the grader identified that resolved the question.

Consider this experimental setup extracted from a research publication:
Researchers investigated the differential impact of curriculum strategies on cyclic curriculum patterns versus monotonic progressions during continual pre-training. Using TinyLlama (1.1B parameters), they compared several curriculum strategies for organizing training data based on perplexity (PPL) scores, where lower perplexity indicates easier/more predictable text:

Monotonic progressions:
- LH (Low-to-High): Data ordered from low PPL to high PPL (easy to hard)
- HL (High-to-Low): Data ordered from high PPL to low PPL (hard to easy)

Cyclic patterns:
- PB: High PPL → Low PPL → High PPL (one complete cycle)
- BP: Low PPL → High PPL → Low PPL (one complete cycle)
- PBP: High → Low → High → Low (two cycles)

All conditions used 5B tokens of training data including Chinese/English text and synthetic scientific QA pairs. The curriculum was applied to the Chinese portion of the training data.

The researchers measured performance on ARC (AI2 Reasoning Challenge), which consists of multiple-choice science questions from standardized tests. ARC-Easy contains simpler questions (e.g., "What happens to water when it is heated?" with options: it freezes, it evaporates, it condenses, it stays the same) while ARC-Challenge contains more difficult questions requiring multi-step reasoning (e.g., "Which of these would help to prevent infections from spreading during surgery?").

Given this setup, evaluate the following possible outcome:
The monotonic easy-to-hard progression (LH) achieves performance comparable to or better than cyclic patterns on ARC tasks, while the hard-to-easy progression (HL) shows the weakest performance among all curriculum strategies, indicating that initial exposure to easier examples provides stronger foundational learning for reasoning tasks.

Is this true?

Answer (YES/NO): NO